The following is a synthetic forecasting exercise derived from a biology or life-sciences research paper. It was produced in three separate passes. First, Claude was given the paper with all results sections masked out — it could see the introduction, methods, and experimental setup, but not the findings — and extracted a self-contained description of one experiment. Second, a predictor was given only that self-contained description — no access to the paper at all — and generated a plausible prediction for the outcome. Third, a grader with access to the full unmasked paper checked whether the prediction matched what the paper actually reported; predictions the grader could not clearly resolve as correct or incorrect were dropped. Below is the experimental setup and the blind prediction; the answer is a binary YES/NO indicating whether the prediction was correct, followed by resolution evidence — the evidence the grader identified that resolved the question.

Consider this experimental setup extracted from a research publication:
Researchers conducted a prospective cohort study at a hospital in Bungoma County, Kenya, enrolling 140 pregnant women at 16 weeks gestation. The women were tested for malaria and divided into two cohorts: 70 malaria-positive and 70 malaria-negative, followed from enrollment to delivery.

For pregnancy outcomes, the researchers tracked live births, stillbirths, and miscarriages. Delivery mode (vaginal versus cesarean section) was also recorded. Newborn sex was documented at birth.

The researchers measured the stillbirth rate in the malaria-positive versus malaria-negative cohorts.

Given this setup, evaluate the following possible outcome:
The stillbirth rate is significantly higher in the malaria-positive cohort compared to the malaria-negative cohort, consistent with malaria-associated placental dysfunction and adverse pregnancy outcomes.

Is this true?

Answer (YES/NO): NO